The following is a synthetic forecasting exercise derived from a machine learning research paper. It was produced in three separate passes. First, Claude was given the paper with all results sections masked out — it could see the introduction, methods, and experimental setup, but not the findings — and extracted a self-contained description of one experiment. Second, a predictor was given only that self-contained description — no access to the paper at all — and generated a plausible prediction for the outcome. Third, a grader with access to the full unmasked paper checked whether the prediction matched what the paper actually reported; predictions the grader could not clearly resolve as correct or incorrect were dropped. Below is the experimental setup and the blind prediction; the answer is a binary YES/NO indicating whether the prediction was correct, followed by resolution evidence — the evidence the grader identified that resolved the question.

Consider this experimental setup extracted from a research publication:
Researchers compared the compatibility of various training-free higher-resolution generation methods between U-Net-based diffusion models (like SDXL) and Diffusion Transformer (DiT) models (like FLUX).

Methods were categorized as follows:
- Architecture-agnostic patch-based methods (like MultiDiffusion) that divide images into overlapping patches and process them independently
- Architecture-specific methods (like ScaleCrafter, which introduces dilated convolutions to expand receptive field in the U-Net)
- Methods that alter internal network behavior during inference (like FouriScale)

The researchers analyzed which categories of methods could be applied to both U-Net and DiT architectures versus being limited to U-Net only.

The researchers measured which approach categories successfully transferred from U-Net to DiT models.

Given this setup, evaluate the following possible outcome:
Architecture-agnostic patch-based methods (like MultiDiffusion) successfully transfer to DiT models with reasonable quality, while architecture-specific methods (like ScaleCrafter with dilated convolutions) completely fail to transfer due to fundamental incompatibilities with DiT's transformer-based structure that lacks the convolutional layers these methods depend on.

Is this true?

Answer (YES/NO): YES